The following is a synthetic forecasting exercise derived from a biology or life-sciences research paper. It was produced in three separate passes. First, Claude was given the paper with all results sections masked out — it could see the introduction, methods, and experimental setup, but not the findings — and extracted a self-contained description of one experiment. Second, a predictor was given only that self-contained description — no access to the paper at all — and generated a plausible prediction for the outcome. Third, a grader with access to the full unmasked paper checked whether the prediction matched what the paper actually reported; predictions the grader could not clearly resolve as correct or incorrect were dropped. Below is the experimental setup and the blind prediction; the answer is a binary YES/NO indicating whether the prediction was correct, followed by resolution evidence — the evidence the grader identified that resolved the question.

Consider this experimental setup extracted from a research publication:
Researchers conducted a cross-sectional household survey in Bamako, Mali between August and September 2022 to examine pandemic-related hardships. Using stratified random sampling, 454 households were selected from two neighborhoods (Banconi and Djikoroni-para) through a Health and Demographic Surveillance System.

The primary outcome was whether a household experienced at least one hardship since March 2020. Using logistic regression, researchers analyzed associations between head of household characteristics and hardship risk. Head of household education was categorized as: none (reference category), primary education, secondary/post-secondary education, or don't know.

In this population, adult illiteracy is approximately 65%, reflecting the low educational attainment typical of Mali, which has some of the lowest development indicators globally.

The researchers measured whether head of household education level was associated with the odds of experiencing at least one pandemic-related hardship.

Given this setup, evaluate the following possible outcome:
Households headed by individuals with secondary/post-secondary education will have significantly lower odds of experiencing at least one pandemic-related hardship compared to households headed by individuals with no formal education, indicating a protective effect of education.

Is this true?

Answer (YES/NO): NO